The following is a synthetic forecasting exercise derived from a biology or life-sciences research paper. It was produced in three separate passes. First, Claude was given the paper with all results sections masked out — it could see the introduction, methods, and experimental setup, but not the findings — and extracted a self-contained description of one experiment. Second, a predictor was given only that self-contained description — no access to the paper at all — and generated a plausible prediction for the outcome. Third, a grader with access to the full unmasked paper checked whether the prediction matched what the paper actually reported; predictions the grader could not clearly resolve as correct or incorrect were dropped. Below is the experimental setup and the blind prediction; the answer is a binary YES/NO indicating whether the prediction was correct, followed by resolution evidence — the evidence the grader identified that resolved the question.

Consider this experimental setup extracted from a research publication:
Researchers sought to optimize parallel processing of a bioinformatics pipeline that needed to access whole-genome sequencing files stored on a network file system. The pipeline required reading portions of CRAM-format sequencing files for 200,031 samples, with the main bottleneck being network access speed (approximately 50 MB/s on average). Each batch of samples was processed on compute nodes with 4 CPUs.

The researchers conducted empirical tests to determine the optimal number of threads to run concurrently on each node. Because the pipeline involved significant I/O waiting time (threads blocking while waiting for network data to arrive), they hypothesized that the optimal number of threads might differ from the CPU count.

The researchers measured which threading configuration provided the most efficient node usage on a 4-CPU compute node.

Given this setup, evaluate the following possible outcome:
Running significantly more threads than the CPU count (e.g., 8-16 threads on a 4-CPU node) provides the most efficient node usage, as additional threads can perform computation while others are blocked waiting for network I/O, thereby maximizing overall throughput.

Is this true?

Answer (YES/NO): YES